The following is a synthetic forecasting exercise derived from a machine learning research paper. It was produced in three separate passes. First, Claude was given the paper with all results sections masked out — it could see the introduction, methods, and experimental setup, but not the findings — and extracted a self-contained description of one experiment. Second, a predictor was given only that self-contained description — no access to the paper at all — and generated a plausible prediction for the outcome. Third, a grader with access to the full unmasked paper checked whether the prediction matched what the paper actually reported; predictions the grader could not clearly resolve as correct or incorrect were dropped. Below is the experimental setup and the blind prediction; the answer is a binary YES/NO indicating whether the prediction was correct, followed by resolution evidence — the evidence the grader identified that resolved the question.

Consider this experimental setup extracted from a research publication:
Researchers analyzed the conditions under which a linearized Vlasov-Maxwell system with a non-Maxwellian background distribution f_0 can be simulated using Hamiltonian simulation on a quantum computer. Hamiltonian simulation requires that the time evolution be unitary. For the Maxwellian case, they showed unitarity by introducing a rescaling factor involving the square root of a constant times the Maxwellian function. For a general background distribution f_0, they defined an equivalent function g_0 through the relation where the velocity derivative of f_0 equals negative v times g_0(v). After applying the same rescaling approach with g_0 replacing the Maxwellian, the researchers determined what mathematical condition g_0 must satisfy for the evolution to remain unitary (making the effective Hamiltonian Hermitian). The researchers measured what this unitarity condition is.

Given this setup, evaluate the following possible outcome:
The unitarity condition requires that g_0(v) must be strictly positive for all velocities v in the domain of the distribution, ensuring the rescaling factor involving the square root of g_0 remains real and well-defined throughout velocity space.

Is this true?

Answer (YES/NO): NO